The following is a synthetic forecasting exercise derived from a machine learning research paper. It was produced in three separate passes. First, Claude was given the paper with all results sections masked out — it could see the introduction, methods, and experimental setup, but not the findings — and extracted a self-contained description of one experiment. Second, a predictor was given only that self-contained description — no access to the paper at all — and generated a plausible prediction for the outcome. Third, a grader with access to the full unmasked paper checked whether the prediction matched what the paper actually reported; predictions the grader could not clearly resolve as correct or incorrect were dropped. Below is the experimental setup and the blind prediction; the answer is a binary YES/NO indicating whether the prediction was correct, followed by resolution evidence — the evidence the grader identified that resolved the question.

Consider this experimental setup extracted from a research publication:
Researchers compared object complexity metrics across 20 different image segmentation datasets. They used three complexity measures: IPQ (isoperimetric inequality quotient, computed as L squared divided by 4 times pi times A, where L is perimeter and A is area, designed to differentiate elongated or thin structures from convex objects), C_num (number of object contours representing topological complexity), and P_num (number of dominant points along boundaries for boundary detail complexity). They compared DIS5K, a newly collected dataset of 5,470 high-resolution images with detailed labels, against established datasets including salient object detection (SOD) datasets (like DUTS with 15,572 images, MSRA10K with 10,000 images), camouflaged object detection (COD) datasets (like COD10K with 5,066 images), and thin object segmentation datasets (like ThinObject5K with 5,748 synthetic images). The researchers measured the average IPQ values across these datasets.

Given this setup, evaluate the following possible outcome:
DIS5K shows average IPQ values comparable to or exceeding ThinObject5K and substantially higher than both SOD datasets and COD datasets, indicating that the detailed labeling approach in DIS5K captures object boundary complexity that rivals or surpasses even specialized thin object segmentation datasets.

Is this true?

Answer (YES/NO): YES